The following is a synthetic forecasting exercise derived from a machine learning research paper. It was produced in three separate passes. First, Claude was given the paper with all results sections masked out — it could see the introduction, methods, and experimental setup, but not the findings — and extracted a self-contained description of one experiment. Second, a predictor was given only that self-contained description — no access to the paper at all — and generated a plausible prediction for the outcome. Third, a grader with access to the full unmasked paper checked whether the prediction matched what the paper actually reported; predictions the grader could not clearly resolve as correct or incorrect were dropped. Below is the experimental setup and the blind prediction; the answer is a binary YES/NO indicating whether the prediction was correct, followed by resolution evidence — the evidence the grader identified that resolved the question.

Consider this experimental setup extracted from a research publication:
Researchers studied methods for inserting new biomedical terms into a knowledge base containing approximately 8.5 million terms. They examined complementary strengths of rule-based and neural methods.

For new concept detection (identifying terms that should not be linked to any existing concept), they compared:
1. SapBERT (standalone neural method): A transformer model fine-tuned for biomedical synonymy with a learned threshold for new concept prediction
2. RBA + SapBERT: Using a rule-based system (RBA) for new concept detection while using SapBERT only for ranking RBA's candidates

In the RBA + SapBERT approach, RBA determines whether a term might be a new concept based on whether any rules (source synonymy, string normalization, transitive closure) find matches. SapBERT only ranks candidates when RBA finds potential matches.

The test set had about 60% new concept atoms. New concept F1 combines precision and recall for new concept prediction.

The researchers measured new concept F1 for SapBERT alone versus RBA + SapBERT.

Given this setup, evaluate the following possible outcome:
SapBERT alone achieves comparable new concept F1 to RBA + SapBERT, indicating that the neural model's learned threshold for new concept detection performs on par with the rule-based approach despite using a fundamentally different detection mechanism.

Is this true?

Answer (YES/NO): NO